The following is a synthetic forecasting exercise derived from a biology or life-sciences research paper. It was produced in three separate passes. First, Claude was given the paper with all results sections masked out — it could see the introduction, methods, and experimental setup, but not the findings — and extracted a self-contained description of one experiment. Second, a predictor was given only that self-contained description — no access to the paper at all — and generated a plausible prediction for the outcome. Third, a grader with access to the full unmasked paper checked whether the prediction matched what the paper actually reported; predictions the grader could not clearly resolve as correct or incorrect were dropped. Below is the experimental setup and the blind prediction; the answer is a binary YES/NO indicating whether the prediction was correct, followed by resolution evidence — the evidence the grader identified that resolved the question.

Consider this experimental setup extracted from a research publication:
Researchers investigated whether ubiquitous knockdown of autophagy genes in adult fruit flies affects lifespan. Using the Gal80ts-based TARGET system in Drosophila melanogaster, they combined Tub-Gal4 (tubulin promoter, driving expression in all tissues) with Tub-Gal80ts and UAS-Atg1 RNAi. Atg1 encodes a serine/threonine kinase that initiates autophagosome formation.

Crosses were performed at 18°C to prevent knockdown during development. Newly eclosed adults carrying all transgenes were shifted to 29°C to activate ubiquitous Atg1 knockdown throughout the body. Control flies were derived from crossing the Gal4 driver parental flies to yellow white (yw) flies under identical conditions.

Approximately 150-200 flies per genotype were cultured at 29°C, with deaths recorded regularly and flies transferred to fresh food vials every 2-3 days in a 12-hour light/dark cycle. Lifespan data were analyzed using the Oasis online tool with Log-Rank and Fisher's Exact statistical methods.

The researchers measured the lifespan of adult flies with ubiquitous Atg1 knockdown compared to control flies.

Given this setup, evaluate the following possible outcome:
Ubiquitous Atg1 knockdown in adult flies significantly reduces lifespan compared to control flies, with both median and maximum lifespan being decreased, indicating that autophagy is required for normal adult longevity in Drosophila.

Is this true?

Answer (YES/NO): YES